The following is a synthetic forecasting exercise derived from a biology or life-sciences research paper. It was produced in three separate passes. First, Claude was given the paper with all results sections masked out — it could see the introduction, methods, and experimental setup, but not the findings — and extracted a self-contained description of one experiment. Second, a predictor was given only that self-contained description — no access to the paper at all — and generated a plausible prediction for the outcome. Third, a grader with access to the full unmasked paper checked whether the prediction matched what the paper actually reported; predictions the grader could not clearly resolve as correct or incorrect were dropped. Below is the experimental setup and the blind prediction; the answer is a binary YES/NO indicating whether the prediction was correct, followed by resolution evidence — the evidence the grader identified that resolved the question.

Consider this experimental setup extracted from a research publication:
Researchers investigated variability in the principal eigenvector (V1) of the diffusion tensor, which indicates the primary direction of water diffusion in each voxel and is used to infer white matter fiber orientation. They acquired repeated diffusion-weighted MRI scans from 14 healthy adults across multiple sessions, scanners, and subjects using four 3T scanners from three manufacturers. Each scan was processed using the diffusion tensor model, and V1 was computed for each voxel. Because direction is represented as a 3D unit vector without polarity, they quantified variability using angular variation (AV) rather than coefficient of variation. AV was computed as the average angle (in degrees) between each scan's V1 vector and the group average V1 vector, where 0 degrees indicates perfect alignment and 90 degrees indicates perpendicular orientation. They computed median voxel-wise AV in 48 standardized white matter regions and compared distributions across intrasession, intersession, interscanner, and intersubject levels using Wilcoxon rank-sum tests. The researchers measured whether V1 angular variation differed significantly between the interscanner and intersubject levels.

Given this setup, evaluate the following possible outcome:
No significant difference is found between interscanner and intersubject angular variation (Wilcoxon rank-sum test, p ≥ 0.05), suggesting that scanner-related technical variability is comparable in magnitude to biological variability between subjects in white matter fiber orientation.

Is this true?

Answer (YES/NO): NO